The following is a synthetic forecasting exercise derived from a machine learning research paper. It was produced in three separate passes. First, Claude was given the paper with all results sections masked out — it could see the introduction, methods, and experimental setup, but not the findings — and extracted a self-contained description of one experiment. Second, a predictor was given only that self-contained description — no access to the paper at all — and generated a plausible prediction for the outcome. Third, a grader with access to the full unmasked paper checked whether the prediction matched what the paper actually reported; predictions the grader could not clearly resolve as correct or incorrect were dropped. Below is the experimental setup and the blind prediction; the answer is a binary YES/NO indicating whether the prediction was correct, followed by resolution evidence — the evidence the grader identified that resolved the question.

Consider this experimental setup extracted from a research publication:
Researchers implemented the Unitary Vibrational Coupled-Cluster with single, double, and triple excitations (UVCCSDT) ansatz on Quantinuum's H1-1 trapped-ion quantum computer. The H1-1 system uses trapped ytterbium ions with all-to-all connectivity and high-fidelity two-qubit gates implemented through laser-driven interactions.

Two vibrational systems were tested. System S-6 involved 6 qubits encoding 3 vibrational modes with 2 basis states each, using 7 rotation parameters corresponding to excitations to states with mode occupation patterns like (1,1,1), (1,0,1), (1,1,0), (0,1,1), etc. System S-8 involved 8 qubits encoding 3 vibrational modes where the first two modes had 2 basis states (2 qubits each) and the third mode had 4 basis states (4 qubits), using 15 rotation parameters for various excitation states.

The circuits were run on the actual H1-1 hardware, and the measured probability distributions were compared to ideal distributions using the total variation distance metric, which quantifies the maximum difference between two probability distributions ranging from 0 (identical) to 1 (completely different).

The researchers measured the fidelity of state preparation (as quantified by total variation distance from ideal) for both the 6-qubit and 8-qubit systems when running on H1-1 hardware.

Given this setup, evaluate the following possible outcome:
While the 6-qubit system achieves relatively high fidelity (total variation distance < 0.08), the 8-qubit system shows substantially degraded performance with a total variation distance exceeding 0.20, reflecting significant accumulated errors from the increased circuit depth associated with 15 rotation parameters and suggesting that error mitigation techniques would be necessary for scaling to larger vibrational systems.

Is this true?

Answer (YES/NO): YES